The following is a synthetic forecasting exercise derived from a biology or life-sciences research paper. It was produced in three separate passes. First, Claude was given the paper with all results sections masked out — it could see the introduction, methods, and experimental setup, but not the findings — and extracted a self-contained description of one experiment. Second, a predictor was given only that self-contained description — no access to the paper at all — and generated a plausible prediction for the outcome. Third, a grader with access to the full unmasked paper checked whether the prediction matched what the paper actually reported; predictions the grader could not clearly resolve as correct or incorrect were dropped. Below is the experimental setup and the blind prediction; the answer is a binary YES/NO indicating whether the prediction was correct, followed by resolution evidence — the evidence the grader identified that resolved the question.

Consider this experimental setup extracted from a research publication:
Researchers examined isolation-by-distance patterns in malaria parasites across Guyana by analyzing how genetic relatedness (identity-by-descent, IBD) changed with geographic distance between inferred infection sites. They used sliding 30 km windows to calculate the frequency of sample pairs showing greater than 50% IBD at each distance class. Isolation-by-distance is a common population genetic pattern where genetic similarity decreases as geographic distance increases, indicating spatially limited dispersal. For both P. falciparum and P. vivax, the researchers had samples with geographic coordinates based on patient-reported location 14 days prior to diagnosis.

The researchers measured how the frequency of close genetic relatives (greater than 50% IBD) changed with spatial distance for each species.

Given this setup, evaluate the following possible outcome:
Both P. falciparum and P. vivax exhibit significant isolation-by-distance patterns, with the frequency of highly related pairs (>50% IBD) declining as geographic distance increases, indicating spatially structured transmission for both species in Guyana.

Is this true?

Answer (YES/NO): NO